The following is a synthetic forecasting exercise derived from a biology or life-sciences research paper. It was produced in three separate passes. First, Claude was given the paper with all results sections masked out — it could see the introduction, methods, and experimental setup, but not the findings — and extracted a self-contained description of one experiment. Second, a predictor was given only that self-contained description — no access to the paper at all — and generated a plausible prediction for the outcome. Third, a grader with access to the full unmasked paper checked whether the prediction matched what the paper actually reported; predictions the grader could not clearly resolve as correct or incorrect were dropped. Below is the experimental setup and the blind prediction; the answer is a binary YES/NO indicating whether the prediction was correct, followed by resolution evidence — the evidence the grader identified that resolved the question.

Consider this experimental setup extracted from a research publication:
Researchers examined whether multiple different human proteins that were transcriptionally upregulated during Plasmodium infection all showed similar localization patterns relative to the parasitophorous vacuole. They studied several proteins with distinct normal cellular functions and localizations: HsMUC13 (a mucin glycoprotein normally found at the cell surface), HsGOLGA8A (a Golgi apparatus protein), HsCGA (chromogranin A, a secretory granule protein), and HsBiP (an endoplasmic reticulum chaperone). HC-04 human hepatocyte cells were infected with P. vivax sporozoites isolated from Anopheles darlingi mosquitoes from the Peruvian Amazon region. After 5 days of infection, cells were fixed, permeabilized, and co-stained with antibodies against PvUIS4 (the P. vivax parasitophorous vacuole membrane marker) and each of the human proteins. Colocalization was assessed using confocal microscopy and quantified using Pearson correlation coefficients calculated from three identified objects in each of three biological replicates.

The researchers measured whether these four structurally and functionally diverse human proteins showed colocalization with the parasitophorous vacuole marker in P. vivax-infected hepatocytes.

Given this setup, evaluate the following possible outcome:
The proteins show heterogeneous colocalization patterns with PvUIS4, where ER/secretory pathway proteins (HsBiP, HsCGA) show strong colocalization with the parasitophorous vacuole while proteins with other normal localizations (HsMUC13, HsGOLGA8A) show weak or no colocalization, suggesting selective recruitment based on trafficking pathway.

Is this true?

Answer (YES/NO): NO